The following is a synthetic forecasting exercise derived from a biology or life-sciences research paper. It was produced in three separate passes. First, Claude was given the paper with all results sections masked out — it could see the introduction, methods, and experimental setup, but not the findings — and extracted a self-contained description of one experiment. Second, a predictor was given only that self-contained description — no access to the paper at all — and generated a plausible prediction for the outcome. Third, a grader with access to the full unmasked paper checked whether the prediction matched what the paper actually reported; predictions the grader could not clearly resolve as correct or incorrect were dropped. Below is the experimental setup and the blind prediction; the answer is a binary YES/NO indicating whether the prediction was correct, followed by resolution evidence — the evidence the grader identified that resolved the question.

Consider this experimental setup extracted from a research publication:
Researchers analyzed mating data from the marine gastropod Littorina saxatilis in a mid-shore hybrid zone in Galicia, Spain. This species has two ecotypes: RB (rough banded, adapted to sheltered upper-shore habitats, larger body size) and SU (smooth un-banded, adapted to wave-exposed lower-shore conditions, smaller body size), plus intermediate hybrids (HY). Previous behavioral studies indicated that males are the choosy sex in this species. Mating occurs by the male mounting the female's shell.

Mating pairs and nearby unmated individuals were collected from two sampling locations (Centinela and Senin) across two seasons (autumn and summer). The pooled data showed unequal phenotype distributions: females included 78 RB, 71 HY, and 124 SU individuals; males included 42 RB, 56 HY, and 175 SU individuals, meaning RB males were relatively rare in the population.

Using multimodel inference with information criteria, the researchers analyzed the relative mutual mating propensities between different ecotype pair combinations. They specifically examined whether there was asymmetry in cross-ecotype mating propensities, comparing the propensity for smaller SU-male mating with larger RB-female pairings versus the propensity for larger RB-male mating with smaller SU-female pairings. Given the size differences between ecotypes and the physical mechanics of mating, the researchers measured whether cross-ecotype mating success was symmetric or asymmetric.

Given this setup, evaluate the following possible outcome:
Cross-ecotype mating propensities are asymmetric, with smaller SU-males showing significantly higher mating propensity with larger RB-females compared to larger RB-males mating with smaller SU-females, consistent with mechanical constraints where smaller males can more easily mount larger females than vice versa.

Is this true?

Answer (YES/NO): YES